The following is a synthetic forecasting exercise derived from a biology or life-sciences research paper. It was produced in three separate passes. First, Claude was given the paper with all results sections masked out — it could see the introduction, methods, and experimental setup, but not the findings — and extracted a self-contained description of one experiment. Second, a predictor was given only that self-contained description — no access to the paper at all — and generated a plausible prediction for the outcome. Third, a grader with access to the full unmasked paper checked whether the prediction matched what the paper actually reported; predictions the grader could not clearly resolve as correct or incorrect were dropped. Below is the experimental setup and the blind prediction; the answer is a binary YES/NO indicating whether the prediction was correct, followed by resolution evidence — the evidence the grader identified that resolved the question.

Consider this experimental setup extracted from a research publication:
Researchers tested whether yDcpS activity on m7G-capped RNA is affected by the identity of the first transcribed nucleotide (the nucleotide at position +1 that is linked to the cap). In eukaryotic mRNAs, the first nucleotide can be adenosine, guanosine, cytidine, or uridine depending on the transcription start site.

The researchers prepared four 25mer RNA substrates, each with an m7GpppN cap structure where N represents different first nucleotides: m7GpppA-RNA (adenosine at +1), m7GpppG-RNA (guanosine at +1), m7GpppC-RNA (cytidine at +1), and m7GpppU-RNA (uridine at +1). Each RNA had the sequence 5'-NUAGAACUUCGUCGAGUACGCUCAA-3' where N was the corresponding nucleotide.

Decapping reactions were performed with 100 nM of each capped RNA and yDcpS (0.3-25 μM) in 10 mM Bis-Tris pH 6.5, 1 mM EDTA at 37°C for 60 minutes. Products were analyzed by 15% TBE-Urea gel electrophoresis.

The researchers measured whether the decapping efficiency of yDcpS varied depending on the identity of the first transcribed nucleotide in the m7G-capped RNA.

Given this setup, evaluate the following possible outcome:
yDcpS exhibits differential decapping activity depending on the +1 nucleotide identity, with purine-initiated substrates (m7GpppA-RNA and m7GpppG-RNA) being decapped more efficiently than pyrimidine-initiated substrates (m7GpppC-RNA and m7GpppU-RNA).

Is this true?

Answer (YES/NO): NO